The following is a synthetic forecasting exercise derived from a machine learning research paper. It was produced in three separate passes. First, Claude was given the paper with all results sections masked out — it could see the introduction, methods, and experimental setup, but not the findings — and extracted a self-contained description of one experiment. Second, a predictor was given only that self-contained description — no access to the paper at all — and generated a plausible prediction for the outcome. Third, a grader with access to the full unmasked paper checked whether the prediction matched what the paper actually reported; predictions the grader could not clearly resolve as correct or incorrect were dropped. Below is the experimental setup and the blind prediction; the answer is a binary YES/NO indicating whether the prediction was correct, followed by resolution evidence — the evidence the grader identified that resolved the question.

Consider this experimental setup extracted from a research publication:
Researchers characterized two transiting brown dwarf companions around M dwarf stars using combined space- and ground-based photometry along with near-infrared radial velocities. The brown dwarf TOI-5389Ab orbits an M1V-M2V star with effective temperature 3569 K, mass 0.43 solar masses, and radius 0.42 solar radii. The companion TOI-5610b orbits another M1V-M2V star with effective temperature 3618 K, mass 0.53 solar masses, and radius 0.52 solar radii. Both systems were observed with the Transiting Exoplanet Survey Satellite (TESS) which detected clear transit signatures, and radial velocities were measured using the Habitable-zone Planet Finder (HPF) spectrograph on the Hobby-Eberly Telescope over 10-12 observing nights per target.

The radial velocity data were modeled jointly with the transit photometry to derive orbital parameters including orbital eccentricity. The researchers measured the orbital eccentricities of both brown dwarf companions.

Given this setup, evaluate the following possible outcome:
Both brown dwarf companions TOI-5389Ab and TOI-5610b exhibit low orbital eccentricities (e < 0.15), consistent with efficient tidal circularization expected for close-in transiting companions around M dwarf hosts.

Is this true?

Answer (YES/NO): NO